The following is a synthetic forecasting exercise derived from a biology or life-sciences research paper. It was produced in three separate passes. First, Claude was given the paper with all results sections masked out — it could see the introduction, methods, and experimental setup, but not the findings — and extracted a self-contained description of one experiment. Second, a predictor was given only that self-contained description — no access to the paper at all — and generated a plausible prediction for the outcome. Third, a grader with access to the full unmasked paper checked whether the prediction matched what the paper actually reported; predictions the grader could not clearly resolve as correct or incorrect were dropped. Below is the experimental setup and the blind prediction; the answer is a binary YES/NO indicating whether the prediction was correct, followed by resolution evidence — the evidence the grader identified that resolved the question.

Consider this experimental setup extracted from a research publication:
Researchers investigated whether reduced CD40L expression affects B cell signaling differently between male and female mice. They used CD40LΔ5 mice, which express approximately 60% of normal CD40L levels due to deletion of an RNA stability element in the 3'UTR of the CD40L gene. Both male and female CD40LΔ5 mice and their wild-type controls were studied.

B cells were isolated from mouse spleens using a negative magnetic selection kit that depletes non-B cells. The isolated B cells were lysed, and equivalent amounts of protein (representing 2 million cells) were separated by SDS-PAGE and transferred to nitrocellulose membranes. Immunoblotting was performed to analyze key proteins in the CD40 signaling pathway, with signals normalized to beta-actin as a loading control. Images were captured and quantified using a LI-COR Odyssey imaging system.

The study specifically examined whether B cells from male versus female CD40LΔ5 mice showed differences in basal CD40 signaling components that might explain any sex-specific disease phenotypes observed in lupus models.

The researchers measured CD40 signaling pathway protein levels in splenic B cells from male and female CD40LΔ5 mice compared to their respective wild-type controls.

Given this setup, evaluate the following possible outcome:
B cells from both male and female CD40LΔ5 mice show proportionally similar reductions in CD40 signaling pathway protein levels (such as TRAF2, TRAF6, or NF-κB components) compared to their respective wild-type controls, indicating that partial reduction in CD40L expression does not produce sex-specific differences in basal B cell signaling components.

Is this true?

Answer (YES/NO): YES